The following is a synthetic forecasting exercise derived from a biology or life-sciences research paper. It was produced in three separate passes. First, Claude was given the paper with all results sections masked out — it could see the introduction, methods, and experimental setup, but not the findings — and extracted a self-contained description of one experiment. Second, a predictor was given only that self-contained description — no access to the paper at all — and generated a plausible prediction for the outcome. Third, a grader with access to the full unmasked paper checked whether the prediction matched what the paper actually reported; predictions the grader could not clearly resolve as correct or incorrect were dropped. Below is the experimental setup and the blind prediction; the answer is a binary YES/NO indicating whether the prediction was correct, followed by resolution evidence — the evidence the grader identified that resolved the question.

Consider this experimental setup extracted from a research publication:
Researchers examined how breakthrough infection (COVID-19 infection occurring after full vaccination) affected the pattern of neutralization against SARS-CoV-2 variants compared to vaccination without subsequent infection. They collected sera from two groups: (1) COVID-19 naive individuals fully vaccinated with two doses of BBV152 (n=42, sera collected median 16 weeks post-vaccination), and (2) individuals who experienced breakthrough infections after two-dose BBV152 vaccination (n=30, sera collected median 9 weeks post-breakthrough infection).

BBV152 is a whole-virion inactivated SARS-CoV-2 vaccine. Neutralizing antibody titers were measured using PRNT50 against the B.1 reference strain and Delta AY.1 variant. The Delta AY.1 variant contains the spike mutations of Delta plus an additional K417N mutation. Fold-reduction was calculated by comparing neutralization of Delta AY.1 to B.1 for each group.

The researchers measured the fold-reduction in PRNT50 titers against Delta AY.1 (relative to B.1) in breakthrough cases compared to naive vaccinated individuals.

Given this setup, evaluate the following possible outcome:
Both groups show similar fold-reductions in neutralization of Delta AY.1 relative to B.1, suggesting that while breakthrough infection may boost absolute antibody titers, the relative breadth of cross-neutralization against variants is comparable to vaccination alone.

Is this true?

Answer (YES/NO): NO